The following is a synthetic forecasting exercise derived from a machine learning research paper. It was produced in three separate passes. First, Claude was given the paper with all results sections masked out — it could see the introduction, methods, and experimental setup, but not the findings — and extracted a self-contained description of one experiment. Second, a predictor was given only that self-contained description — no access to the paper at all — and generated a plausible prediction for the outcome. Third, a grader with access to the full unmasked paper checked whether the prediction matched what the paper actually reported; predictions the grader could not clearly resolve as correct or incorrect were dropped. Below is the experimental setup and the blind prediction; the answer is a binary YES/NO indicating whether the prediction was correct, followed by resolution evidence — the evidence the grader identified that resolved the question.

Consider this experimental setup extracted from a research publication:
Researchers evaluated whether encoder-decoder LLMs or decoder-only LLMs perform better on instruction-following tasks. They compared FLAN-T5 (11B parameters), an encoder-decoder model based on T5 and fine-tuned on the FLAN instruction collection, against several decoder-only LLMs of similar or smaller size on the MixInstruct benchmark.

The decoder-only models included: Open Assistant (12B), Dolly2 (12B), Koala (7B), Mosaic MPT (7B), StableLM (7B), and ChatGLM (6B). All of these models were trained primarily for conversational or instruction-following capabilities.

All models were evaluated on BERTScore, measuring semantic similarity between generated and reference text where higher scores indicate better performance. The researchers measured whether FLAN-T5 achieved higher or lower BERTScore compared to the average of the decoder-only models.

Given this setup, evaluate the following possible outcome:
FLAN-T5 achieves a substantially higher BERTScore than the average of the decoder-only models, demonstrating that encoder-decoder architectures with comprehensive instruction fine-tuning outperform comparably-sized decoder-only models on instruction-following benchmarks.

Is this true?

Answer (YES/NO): NO